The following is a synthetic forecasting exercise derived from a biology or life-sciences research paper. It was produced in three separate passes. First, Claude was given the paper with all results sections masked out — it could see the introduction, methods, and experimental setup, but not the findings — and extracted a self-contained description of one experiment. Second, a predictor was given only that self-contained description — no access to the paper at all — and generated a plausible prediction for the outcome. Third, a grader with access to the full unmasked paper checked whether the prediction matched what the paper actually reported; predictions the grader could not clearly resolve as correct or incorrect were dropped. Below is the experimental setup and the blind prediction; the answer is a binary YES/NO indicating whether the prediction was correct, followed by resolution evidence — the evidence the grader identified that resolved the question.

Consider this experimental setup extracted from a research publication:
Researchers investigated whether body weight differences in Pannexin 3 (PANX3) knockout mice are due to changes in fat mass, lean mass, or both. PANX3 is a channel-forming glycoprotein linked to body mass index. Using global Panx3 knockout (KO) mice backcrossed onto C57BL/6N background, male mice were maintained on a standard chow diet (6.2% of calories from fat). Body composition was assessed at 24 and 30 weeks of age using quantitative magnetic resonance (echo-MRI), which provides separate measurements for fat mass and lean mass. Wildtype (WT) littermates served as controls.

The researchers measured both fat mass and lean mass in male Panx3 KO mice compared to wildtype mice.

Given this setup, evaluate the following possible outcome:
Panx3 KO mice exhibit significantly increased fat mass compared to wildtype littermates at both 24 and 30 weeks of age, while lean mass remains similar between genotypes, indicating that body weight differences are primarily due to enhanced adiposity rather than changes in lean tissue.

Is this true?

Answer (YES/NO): NO